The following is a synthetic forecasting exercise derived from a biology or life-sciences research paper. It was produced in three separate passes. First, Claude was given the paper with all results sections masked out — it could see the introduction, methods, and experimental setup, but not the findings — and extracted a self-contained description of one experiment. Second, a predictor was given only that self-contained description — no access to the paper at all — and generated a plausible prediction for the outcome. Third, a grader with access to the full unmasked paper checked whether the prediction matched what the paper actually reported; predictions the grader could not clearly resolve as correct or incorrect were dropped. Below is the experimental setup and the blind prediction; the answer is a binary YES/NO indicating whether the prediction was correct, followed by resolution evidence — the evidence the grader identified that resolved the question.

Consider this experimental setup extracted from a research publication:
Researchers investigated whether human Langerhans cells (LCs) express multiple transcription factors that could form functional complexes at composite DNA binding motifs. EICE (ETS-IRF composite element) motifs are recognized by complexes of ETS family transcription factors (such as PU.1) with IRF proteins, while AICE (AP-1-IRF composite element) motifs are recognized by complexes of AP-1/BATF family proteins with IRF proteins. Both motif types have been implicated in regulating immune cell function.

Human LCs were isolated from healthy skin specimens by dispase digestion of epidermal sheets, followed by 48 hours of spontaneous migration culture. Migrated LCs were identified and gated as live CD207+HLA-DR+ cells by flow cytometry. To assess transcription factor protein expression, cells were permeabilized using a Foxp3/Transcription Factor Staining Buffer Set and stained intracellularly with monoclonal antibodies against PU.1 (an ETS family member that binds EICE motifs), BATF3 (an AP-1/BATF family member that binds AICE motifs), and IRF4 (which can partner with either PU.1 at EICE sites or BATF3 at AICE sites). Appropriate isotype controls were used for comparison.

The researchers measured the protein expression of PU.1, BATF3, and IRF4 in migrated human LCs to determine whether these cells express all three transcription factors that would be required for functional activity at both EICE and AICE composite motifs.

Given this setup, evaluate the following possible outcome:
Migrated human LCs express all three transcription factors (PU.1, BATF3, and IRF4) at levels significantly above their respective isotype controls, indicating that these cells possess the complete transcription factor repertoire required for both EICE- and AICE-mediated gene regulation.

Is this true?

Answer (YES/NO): YES